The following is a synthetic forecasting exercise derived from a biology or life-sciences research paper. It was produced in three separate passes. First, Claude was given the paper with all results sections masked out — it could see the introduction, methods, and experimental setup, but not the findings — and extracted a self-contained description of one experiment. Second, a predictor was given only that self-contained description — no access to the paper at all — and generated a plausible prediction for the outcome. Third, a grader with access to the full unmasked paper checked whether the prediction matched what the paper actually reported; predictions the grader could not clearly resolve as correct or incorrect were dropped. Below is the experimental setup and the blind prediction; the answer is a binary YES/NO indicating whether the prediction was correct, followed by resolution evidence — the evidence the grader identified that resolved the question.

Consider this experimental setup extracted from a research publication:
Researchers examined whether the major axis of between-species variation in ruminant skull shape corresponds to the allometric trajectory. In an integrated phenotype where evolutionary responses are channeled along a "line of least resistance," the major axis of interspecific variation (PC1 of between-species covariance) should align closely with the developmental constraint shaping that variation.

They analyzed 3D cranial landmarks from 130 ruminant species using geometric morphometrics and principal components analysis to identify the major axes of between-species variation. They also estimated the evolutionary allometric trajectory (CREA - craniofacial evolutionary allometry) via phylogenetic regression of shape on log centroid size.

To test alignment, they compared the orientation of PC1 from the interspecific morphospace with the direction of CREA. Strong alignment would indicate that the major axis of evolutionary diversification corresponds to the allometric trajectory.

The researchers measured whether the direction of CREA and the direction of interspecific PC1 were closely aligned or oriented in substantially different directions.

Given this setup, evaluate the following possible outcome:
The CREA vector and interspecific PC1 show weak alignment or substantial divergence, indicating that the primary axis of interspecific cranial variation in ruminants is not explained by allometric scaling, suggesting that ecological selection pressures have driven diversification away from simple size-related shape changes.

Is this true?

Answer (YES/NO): NO